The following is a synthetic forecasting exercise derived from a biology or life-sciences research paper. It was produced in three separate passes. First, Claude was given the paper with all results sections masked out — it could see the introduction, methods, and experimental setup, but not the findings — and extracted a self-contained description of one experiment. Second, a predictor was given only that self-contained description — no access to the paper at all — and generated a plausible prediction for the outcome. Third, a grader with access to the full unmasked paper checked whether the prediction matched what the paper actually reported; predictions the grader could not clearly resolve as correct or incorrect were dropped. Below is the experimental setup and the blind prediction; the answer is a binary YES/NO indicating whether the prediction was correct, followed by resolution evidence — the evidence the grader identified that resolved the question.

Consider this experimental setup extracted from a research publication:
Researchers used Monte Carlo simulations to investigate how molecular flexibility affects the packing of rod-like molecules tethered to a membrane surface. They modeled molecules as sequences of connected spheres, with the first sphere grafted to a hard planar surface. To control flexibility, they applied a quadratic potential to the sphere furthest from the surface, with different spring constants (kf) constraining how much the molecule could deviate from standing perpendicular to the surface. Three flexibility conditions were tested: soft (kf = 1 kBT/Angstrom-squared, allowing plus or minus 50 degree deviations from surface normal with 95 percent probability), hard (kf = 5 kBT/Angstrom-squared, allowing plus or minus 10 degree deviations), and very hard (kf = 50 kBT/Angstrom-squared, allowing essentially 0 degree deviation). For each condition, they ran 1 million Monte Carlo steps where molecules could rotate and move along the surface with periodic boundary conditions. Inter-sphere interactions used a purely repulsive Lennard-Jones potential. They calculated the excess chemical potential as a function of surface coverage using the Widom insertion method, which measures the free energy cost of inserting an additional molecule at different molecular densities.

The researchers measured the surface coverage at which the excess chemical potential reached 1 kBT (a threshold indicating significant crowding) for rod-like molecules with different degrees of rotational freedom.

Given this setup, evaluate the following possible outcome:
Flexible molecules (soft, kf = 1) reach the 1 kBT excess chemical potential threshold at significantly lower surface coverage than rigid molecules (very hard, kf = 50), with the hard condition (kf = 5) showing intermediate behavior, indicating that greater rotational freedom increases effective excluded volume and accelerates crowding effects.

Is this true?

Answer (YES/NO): YES